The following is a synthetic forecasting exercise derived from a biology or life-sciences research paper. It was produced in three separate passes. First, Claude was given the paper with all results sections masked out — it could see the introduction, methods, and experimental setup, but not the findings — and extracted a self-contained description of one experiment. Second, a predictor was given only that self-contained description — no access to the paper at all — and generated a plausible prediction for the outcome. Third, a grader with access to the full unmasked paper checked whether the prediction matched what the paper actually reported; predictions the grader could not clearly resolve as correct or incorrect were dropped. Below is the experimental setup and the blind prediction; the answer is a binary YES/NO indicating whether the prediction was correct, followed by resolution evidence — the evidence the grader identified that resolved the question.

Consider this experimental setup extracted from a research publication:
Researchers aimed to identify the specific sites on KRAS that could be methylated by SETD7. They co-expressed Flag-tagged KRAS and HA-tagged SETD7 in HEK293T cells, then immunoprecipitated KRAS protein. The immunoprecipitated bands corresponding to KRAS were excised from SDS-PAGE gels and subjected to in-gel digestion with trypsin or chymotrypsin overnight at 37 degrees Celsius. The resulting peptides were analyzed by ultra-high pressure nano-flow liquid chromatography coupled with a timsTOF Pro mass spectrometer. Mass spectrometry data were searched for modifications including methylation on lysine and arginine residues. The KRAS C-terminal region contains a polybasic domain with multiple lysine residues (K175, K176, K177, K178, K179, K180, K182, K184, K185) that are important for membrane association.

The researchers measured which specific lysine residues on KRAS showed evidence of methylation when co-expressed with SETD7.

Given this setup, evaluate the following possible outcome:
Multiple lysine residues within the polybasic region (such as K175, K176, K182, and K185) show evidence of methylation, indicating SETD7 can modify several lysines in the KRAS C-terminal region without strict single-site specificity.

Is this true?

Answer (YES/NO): NO